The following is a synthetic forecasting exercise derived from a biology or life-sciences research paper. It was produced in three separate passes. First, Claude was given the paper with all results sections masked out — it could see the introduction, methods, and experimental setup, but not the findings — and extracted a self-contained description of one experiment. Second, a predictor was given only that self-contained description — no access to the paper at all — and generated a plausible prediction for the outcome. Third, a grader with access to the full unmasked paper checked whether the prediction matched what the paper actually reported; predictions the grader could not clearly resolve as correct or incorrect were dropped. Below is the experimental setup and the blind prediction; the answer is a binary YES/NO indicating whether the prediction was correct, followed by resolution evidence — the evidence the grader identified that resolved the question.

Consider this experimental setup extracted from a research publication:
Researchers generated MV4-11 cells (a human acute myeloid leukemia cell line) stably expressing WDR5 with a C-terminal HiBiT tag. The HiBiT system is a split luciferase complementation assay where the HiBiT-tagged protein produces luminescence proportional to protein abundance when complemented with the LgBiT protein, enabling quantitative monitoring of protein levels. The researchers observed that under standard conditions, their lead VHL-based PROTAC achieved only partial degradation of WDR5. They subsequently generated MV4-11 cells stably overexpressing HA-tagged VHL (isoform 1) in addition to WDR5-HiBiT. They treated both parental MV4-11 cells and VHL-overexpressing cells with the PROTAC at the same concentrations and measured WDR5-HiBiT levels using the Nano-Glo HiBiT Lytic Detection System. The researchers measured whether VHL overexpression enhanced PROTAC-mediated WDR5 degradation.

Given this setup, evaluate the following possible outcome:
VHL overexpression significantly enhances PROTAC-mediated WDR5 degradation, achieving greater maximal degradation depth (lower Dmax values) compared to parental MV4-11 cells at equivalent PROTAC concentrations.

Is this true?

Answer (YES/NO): NO